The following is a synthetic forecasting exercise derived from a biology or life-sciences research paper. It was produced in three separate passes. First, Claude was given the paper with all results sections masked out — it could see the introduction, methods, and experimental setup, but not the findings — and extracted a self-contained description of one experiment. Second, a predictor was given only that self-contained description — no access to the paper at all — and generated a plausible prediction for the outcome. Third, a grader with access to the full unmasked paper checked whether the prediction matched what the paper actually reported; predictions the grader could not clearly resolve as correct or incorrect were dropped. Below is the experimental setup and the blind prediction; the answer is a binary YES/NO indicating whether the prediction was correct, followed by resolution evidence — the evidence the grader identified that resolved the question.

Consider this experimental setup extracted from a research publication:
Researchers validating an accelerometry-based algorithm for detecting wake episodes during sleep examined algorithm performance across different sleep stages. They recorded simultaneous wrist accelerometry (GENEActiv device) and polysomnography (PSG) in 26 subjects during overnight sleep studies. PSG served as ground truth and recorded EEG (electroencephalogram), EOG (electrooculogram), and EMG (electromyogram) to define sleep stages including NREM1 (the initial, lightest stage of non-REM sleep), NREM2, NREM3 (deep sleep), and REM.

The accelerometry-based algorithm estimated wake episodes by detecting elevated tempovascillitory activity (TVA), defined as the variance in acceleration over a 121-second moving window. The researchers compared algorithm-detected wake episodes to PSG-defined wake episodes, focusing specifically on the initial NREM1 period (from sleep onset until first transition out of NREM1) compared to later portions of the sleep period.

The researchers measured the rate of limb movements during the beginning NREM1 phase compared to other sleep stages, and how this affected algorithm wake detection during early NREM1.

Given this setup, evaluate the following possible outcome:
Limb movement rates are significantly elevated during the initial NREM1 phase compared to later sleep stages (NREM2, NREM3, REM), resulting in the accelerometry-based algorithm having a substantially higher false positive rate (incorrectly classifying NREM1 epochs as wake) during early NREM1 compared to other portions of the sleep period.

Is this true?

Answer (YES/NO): YES